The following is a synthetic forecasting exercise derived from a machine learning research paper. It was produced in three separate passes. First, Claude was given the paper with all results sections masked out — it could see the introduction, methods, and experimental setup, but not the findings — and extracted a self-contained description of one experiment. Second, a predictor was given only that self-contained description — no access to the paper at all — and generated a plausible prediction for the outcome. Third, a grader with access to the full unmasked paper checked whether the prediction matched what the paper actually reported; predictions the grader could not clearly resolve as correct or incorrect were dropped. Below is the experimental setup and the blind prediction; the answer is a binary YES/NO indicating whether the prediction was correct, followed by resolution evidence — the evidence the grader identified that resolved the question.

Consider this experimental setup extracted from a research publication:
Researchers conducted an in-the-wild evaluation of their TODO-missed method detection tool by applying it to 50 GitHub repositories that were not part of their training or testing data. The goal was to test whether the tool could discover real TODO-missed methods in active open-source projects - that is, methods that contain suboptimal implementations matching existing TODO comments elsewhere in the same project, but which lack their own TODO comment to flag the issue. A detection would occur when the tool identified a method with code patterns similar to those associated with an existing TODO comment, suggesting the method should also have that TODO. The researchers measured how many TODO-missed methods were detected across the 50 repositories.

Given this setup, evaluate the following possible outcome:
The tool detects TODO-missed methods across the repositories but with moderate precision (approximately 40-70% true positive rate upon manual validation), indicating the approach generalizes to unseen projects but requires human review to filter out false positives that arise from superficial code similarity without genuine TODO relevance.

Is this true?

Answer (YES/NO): NO